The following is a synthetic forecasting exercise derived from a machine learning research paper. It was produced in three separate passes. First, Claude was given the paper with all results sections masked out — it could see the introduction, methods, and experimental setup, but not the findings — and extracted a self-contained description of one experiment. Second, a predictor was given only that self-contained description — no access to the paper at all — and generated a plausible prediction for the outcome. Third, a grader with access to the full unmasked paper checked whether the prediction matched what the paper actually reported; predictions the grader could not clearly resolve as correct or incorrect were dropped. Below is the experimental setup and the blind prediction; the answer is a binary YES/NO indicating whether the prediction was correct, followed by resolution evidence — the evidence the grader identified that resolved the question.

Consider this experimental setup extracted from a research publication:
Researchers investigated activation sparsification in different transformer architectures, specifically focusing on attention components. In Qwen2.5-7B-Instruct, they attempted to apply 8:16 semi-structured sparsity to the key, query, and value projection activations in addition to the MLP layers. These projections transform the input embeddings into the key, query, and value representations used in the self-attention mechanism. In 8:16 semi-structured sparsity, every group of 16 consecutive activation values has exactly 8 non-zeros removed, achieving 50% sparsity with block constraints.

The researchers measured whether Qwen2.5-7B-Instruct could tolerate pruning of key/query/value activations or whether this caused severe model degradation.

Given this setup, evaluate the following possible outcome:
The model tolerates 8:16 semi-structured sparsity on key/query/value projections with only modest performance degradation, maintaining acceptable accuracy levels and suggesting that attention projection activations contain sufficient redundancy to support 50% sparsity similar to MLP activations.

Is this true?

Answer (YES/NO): NO